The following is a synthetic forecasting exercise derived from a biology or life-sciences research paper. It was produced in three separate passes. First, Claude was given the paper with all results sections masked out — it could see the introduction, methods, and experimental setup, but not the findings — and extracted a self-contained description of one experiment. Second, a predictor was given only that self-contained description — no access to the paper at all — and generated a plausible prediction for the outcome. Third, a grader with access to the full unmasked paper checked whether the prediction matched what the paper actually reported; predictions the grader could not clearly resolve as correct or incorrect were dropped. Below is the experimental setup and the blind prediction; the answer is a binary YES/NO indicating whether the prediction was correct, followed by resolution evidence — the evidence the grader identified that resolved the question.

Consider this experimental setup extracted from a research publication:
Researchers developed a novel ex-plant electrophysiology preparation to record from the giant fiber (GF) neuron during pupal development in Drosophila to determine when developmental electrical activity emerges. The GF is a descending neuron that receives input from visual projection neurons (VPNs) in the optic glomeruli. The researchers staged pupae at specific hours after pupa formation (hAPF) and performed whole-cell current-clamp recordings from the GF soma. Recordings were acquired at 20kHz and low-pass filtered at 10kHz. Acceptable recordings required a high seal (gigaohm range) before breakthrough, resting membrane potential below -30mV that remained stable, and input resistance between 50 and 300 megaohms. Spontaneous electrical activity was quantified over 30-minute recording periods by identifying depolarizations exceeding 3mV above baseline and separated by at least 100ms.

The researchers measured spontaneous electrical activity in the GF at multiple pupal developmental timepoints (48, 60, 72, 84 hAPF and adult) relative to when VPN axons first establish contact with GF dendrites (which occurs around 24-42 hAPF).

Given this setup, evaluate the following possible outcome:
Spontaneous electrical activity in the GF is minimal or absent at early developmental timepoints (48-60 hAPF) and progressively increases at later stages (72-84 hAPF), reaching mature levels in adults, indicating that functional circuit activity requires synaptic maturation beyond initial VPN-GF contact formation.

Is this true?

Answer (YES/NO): YES